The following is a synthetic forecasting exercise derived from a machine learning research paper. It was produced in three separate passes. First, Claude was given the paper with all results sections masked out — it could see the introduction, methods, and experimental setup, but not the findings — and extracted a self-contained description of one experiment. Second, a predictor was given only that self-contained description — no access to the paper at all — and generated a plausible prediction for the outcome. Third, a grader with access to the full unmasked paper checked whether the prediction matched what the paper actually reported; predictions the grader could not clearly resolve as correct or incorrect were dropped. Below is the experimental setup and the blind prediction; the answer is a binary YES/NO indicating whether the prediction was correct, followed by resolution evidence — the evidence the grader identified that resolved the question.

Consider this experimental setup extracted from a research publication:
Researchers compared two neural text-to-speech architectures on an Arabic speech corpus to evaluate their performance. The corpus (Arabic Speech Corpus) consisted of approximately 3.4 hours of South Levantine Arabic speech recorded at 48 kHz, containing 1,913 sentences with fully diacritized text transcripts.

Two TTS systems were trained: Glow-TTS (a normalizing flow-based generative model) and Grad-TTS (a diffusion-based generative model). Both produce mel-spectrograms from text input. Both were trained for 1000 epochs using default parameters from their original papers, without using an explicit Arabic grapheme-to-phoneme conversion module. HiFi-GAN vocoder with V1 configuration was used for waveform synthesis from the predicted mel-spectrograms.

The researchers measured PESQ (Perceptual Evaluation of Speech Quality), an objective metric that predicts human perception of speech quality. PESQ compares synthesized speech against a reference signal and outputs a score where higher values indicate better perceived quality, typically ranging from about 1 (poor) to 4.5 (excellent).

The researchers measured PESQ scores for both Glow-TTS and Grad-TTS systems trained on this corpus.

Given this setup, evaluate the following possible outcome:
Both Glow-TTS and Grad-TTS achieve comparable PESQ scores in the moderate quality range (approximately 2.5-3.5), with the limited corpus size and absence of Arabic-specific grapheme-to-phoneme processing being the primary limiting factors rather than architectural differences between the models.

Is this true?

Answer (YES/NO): NO